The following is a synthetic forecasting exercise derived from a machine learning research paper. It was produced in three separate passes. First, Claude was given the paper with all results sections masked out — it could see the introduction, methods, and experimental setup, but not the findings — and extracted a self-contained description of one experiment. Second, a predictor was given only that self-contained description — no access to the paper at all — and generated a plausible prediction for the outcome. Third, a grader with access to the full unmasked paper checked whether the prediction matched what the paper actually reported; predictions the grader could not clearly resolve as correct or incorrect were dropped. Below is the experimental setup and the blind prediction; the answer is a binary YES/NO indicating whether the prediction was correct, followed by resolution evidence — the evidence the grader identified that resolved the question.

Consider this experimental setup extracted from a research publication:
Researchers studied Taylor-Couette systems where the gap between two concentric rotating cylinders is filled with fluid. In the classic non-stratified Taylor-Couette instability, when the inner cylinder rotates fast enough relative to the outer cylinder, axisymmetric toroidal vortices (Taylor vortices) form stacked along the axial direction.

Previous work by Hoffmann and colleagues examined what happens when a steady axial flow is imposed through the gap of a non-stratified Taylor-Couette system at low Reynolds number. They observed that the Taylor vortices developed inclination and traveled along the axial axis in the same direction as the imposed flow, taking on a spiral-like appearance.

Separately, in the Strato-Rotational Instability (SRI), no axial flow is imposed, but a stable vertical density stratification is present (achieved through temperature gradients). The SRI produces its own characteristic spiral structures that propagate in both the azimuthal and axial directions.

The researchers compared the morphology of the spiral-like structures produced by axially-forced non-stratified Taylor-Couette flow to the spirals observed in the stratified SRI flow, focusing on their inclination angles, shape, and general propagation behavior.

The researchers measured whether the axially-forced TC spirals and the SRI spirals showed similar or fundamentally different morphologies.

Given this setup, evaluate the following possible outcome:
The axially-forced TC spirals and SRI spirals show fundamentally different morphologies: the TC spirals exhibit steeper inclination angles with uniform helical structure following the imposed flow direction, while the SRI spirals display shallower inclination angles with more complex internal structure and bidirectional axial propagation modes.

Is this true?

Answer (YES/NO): NO